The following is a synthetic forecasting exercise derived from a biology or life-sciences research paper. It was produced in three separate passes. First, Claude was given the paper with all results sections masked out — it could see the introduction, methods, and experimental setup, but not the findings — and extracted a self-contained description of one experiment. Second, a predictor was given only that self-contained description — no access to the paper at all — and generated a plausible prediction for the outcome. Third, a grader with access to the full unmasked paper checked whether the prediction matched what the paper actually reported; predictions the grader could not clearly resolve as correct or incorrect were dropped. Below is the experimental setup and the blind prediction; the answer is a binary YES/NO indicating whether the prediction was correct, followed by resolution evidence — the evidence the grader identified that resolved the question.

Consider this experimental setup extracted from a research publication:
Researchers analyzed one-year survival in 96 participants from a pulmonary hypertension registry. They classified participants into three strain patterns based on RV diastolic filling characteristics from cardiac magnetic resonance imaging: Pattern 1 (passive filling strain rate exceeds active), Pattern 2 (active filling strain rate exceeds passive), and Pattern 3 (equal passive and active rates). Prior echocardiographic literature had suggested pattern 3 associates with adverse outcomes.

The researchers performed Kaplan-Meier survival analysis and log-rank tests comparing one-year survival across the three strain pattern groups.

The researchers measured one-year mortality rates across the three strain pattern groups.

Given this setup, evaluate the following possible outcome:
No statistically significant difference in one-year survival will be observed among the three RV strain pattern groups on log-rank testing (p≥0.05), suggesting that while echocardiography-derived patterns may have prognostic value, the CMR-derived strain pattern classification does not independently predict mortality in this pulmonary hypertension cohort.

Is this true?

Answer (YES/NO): NO